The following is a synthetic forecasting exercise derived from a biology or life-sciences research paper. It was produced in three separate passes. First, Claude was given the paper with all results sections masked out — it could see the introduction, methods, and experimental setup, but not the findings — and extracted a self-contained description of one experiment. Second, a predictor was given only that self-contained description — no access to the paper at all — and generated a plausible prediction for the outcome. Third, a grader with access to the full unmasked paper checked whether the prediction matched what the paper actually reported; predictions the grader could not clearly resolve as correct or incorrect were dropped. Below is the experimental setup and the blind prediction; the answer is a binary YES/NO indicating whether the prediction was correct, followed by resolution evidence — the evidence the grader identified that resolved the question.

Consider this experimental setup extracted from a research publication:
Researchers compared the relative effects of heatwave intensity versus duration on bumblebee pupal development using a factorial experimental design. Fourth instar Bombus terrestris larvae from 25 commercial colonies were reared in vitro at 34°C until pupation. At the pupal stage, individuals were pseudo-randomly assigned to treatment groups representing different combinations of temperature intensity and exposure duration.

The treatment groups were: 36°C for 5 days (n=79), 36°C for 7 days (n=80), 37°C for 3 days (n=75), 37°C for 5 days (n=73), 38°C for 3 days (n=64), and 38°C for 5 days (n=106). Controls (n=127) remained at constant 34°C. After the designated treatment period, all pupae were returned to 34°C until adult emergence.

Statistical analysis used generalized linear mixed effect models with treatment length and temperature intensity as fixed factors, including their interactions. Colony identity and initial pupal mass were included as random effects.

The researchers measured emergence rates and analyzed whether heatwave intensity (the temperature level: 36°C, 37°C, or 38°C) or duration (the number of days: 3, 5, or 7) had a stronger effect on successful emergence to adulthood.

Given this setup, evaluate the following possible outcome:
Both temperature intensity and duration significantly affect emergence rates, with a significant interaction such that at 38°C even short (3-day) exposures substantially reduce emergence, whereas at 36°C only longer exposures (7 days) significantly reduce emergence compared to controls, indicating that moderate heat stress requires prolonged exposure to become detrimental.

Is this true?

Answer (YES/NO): NO